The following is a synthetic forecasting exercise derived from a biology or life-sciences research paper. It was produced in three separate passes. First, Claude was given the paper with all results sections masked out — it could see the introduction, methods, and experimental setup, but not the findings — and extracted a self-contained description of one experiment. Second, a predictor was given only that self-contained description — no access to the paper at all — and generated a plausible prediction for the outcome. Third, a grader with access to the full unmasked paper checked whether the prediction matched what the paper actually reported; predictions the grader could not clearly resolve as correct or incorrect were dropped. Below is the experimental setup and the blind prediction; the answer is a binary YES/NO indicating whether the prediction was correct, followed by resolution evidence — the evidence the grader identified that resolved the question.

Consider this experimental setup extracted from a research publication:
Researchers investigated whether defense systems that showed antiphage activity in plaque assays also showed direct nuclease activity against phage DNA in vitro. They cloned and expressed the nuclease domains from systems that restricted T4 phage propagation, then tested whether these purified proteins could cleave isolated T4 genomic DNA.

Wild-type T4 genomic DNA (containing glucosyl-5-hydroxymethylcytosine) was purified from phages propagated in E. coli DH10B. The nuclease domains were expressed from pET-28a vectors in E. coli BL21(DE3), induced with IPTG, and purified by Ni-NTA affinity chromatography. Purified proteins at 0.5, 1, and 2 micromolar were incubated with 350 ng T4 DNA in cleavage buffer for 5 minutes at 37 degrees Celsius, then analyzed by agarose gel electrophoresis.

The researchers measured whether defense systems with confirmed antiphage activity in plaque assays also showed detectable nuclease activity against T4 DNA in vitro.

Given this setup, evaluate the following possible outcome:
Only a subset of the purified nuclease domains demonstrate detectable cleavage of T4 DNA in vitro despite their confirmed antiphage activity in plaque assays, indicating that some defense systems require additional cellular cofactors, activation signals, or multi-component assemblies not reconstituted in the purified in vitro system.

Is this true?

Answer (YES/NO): NO